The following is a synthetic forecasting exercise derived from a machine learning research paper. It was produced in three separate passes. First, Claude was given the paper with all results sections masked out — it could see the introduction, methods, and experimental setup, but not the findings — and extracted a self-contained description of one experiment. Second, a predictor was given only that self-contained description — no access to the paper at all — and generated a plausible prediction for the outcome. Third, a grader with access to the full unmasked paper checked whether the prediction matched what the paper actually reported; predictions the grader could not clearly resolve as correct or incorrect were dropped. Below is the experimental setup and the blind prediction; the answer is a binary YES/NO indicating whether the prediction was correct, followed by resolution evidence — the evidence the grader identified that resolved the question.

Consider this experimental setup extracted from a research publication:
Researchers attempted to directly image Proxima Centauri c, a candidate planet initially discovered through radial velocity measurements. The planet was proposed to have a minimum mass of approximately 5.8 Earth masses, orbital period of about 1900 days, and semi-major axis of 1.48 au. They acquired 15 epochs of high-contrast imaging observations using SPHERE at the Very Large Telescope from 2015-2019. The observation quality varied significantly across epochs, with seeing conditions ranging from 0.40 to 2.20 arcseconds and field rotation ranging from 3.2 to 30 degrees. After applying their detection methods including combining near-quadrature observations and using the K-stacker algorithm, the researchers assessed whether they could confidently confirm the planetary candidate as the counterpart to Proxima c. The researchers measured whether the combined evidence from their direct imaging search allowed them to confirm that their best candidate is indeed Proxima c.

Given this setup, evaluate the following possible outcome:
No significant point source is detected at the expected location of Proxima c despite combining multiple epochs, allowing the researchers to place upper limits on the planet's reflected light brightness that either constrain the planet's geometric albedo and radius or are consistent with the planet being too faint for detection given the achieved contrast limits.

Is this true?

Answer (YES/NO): NO